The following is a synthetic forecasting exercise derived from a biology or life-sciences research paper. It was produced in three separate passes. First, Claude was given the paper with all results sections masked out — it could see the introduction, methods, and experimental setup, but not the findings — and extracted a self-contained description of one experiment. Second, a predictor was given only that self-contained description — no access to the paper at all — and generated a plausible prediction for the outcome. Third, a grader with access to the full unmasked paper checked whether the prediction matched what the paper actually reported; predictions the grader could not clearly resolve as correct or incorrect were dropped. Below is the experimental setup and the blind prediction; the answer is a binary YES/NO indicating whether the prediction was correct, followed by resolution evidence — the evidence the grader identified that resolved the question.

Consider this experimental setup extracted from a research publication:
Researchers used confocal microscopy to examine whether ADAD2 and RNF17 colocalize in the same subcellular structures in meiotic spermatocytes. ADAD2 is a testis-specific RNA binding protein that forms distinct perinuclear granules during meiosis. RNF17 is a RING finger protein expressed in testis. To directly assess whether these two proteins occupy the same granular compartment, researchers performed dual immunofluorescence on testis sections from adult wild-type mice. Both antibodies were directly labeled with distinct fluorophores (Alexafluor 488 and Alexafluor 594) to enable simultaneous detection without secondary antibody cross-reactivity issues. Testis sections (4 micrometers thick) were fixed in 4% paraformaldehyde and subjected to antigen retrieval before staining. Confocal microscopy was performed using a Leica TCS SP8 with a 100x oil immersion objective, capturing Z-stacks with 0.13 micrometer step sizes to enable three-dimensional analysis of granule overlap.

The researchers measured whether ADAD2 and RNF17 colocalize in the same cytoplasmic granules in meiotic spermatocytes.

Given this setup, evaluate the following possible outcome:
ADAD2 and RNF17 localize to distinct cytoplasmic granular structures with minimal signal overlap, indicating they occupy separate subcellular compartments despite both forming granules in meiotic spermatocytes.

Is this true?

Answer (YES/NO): NO